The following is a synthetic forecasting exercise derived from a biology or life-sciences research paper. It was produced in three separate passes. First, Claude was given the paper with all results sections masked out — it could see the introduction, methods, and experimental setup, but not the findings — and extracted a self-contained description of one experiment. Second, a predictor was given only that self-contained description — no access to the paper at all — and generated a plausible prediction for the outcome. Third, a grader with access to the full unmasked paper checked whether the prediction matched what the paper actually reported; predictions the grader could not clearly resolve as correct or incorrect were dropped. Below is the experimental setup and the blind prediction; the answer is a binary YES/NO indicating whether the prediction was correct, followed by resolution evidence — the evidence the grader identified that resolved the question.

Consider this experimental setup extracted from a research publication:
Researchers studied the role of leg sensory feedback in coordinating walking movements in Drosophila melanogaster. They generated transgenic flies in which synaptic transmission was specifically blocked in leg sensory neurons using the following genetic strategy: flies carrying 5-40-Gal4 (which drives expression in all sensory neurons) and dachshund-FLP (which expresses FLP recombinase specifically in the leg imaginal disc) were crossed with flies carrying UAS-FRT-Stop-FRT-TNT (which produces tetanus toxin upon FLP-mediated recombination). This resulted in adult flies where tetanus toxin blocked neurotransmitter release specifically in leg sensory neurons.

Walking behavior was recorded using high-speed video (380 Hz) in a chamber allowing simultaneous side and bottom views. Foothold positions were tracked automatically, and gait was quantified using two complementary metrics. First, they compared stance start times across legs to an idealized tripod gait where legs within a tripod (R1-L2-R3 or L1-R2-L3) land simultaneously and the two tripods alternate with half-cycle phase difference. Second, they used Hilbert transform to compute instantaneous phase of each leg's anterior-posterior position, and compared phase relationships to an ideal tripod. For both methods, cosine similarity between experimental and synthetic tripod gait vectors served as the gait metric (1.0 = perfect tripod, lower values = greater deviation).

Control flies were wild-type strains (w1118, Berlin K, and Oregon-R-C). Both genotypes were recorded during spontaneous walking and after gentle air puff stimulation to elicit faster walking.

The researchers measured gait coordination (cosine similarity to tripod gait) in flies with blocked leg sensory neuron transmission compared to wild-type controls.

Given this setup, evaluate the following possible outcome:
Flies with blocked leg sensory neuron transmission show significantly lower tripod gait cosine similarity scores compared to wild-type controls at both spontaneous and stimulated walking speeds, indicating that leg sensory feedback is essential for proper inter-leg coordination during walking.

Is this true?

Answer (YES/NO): NO